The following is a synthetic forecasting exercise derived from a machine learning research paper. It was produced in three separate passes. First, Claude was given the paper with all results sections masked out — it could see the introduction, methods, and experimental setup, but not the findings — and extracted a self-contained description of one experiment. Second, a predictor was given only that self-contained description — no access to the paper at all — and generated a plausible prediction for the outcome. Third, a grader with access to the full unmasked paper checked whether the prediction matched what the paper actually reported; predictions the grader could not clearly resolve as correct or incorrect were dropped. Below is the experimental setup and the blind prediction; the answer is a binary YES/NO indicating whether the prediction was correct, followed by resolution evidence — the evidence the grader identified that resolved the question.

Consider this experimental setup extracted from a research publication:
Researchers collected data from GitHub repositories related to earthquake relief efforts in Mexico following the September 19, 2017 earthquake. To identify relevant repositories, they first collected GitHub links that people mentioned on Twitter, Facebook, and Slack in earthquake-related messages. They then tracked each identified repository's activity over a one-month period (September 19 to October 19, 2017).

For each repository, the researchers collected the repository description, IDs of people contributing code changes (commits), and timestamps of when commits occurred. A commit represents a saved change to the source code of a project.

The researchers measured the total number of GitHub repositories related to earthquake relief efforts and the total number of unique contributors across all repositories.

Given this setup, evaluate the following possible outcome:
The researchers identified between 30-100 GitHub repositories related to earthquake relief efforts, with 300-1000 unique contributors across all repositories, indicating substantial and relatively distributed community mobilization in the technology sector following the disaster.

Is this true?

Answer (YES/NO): NO